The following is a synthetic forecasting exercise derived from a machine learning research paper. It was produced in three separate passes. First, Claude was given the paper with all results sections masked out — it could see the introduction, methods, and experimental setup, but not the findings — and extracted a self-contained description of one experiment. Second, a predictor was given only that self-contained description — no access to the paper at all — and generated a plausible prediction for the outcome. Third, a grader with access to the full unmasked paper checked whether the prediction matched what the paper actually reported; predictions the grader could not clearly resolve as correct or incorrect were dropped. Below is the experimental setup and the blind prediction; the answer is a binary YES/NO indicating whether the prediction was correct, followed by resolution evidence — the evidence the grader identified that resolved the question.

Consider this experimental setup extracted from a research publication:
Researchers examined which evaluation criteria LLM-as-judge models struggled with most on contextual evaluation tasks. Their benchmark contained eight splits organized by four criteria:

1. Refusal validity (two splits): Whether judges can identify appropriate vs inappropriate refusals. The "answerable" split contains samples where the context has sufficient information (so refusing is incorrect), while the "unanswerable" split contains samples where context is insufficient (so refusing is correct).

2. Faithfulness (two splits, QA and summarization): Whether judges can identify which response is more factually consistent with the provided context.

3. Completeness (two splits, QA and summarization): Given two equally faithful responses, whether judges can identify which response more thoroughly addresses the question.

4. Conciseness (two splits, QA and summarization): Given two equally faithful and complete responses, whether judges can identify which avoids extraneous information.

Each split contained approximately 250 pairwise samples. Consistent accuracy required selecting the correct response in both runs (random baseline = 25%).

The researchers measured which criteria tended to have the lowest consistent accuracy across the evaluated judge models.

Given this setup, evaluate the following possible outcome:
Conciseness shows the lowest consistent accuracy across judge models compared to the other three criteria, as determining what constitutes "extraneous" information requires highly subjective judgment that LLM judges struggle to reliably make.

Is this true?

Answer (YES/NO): NO